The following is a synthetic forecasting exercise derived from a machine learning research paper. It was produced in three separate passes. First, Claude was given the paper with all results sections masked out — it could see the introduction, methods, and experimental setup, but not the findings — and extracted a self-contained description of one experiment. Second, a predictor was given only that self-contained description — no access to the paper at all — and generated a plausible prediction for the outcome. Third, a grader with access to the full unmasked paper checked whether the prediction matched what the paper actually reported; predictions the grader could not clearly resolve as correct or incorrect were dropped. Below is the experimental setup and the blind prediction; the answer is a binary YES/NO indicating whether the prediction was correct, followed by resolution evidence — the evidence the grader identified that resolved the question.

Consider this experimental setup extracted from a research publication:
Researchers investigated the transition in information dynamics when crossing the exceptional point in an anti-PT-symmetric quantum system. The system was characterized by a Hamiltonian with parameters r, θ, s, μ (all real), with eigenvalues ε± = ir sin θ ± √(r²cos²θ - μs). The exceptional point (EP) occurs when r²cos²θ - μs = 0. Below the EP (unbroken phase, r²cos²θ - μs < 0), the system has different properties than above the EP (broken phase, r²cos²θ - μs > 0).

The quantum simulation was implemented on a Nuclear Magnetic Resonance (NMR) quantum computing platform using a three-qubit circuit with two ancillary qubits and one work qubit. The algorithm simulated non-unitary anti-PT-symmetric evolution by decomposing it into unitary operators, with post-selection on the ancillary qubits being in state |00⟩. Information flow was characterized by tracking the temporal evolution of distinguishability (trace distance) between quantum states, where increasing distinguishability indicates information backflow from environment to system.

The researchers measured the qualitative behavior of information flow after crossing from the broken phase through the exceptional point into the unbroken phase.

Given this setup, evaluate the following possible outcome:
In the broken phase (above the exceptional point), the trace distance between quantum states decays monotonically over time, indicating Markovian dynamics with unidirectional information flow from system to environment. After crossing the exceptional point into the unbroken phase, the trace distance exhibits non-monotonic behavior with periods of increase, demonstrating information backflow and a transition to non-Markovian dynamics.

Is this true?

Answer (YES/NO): NO